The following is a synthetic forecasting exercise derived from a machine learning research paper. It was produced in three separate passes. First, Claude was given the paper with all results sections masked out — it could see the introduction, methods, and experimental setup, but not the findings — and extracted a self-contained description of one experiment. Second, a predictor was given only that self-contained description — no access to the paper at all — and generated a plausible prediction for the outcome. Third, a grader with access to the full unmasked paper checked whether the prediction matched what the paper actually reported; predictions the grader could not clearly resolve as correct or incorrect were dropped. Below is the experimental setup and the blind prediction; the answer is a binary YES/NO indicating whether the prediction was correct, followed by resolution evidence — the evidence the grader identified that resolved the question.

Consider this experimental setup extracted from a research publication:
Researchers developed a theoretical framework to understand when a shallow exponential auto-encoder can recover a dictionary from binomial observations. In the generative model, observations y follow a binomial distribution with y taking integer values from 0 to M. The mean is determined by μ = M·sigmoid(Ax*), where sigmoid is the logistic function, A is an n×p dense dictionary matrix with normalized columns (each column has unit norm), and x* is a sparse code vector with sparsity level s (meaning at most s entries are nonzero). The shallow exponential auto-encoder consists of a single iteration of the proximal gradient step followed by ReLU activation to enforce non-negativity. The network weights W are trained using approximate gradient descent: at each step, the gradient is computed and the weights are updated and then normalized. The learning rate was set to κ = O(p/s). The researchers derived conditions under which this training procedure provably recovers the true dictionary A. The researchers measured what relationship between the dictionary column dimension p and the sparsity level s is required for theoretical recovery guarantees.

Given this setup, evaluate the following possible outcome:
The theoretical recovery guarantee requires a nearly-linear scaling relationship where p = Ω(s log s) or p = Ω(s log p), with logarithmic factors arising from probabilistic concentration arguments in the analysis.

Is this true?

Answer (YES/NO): NO